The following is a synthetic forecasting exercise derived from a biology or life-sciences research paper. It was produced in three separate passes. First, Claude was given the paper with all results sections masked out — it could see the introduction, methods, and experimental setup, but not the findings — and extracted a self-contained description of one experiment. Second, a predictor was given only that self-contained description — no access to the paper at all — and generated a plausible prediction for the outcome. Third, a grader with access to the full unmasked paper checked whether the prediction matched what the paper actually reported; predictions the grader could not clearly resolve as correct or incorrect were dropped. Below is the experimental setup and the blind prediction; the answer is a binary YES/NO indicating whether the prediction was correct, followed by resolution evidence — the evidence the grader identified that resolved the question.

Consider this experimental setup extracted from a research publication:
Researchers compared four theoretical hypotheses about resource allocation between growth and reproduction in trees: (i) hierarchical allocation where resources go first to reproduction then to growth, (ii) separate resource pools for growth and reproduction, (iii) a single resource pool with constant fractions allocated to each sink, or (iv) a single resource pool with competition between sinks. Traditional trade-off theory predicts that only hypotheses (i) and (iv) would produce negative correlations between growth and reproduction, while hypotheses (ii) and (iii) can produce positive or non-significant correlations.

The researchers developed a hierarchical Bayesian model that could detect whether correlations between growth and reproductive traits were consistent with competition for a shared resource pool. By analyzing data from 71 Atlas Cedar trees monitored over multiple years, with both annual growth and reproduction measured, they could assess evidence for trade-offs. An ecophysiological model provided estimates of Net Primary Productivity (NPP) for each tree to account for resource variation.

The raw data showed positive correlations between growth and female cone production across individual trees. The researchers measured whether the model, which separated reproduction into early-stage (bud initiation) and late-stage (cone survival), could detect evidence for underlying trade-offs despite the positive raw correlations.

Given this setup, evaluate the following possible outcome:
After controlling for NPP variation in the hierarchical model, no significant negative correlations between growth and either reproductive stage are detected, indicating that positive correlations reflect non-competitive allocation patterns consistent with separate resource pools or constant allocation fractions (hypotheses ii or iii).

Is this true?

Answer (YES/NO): NO